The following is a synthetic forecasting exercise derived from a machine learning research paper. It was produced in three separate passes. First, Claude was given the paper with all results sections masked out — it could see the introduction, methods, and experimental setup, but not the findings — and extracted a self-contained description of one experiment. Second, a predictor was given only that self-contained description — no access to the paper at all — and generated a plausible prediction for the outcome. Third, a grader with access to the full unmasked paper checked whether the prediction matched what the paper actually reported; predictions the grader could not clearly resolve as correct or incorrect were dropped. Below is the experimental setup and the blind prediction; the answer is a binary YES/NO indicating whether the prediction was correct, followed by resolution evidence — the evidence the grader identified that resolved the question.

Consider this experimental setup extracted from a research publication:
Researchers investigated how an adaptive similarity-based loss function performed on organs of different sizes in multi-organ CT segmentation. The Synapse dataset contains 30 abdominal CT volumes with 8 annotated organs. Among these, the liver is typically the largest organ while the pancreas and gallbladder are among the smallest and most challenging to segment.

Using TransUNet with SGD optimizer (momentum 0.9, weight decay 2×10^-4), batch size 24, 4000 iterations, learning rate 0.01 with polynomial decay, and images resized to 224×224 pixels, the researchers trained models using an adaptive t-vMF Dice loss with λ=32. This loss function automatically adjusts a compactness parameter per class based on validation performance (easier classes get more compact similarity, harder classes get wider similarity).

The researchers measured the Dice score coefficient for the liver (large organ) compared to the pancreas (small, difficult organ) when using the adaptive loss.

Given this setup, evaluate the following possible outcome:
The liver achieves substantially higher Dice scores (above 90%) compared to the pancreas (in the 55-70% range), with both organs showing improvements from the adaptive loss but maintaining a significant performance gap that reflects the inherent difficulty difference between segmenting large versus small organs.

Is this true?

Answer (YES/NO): NO